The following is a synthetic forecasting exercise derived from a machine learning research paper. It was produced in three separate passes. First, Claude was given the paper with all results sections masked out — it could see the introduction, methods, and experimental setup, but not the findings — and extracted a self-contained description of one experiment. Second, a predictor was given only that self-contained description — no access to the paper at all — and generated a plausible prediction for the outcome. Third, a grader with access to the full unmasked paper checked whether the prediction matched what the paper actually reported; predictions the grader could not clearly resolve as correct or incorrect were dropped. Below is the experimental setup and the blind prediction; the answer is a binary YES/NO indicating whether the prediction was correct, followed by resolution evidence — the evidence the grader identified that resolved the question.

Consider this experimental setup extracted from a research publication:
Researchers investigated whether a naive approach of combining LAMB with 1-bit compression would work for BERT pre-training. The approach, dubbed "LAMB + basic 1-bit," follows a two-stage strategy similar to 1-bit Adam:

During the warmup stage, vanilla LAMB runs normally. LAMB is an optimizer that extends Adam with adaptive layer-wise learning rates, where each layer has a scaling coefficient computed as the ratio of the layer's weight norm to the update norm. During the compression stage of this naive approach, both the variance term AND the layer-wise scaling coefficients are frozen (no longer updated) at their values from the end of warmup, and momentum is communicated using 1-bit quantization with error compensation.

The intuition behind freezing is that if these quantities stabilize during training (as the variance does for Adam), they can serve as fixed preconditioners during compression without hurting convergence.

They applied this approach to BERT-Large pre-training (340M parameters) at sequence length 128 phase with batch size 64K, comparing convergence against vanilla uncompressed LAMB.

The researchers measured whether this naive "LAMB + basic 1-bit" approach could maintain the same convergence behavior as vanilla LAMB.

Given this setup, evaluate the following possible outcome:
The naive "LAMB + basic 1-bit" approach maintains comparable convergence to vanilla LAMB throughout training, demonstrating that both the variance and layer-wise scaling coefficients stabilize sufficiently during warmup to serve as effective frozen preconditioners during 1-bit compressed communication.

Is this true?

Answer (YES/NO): NO